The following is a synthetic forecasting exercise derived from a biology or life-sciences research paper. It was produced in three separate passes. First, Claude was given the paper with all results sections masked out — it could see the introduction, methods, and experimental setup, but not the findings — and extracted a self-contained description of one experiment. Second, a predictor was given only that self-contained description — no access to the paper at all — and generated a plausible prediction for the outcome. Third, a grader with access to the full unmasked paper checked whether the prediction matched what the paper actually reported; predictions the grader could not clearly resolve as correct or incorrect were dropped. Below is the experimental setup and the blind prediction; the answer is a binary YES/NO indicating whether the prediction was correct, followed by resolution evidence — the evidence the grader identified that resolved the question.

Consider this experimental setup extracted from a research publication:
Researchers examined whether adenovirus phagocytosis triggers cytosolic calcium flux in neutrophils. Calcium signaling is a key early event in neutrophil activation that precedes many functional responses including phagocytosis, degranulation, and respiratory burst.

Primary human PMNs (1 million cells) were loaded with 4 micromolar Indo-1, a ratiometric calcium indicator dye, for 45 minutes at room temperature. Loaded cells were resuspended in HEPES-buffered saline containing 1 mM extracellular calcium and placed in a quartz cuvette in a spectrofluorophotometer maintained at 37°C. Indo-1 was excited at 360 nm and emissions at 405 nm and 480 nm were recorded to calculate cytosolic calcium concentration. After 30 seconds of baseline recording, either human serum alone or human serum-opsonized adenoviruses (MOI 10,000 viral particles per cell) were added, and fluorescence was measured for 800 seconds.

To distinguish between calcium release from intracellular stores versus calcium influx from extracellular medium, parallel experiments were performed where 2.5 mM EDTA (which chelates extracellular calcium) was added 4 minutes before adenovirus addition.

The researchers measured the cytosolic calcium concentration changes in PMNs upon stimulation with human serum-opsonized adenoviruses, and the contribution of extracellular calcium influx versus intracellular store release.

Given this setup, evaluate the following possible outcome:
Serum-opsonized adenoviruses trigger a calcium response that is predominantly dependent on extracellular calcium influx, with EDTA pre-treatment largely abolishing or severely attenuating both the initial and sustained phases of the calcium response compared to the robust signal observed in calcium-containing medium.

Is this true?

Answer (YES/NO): YES